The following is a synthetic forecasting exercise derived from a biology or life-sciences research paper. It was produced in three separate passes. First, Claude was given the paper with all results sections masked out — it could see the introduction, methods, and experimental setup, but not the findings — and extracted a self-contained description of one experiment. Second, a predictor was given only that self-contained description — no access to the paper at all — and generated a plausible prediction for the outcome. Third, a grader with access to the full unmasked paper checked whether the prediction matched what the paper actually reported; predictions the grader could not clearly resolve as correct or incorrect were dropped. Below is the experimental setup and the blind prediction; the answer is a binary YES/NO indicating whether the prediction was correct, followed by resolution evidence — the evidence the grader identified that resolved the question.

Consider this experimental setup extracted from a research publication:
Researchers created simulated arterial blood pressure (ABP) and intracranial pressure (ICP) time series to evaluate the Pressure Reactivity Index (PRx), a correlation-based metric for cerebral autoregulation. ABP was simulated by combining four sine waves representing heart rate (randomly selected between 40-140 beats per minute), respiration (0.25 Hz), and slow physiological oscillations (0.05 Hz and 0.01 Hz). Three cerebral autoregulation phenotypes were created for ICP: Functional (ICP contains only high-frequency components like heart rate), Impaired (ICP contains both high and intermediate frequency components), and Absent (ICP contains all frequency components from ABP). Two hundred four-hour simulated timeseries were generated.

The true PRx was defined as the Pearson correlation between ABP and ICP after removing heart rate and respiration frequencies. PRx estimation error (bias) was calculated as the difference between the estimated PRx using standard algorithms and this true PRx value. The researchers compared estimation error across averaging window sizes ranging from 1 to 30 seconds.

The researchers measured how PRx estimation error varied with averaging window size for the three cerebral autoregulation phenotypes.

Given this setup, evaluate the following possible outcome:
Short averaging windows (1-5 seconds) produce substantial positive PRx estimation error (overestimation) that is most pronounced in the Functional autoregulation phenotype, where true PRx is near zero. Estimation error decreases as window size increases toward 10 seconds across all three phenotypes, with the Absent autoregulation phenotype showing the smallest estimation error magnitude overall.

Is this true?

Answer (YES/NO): NO